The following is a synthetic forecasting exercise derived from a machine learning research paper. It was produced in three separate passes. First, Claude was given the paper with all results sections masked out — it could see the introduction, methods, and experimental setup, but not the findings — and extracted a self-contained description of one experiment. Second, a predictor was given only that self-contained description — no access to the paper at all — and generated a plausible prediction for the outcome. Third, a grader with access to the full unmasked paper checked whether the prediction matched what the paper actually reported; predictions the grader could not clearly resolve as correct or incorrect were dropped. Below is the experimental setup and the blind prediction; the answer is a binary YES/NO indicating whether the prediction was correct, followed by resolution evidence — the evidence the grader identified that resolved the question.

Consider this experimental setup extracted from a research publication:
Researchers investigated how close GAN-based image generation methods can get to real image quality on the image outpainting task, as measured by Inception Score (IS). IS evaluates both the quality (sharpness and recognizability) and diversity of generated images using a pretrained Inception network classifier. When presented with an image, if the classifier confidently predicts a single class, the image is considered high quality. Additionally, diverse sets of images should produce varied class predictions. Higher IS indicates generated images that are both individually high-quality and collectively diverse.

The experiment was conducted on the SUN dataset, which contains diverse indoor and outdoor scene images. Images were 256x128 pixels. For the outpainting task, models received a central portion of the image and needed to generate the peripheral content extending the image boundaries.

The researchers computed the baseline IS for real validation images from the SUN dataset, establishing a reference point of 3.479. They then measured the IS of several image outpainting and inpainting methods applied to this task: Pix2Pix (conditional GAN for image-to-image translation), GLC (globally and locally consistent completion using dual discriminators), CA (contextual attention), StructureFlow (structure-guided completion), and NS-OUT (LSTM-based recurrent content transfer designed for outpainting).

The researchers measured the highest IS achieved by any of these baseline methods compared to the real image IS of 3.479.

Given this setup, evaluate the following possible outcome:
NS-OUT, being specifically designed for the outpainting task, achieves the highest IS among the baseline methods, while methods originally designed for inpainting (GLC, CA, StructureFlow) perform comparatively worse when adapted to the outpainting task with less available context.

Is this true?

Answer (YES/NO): NO